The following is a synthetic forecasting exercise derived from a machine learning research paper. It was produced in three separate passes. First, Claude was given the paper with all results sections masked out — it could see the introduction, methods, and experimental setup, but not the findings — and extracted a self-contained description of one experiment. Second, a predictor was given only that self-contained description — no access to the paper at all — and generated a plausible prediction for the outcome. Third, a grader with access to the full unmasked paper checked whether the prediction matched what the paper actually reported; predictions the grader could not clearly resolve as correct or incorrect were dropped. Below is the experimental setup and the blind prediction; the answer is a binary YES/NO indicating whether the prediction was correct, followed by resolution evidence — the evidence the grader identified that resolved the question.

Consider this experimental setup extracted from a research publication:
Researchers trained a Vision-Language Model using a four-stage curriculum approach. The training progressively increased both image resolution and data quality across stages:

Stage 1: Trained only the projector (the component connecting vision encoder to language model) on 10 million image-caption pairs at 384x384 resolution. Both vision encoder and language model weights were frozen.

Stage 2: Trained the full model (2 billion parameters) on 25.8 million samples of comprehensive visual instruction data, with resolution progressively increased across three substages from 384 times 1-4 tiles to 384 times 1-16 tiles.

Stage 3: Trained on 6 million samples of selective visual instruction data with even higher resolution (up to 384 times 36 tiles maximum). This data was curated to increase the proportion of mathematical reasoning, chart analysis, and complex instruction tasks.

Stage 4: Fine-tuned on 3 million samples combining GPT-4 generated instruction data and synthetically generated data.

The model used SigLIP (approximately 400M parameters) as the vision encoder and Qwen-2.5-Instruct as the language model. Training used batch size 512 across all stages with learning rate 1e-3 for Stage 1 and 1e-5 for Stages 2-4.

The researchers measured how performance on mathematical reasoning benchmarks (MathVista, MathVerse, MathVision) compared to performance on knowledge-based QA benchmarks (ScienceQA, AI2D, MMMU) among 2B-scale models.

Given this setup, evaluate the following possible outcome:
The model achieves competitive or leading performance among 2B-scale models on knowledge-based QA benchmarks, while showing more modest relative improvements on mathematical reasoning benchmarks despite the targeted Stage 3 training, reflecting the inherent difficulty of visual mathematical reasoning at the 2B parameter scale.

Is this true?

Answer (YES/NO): NO